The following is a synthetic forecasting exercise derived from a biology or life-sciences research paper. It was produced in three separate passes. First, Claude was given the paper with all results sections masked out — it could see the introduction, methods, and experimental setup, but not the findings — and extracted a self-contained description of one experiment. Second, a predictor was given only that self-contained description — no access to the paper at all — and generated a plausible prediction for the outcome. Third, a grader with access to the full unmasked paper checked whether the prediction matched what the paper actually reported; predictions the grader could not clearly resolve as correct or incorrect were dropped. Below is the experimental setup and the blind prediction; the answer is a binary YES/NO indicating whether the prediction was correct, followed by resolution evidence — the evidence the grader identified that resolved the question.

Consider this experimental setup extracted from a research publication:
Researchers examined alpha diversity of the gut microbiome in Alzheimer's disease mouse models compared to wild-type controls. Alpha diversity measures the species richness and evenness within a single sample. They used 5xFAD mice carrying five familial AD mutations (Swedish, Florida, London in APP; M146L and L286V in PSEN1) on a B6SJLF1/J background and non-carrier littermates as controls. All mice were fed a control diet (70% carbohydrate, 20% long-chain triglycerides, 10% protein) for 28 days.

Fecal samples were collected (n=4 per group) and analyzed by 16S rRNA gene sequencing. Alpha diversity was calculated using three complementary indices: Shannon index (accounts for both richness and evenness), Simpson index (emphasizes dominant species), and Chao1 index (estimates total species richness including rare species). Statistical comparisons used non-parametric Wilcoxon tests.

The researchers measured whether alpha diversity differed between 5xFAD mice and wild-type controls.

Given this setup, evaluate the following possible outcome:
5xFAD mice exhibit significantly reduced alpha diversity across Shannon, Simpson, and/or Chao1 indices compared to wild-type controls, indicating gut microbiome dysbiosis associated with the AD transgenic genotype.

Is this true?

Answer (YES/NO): NO